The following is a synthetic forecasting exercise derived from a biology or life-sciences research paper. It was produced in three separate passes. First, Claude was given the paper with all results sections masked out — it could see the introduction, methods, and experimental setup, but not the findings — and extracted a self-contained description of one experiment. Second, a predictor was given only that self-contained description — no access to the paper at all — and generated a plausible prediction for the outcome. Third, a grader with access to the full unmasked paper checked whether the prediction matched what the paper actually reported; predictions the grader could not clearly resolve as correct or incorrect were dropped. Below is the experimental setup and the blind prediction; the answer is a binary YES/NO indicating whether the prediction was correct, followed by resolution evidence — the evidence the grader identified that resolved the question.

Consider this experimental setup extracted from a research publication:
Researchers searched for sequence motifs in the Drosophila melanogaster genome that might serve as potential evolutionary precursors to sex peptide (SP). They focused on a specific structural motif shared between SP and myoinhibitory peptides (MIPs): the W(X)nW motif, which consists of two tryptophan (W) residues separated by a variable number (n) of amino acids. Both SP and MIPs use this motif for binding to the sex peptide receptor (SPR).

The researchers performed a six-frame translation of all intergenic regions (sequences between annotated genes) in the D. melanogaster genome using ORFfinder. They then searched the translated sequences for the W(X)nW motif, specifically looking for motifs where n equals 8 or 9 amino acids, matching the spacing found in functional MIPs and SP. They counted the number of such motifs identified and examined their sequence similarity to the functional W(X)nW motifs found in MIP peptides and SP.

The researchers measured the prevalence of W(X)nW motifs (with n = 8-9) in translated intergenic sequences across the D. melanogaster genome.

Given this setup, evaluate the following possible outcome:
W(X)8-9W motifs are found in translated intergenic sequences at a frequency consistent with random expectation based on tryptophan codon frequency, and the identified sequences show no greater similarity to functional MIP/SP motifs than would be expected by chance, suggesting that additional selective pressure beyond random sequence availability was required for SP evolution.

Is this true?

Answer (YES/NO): NO